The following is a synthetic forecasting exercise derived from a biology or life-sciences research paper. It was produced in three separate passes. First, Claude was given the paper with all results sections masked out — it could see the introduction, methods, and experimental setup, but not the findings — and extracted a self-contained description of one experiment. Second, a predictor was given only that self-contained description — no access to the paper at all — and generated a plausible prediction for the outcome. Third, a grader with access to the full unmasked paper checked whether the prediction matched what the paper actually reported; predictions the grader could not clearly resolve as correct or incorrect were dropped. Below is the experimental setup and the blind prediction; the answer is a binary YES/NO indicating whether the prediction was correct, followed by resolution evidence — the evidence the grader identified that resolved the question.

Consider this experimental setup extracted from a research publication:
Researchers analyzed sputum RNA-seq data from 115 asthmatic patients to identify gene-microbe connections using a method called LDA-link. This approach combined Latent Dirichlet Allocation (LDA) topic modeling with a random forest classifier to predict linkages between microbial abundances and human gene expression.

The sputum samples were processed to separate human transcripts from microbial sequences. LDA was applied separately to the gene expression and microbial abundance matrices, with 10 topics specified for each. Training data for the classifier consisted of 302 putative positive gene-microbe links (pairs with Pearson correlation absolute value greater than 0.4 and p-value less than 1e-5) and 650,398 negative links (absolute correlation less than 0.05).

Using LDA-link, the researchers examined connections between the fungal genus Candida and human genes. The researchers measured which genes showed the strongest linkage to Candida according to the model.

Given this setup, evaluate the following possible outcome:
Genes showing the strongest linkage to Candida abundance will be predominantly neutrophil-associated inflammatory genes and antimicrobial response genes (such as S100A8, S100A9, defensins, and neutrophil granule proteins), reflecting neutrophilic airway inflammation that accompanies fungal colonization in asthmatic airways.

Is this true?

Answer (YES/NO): NO